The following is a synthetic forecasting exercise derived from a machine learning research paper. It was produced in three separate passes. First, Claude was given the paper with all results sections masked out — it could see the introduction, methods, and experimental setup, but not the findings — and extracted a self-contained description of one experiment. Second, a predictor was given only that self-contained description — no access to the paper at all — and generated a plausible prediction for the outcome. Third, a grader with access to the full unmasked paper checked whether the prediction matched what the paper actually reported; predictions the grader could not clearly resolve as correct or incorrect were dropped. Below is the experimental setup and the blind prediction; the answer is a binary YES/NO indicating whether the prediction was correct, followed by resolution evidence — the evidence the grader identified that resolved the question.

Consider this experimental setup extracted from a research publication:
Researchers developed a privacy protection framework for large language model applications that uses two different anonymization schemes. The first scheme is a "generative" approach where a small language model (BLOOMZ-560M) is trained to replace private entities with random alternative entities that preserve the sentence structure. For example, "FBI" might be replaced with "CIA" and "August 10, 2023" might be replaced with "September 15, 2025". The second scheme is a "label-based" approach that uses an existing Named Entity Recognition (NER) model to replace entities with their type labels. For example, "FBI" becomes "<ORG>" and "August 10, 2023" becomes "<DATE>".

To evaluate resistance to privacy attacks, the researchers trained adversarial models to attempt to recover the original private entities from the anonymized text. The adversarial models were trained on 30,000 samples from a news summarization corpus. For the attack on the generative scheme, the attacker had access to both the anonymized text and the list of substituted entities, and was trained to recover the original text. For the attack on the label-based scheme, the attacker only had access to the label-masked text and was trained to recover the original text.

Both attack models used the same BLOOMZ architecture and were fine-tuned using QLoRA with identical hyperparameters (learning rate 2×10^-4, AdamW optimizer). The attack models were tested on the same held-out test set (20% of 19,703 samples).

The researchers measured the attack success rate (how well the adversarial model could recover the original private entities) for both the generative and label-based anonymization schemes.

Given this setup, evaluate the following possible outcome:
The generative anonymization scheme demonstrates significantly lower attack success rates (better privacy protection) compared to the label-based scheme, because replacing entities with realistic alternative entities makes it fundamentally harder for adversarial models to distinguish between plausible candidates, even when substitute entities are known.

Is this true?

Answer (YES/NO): NO